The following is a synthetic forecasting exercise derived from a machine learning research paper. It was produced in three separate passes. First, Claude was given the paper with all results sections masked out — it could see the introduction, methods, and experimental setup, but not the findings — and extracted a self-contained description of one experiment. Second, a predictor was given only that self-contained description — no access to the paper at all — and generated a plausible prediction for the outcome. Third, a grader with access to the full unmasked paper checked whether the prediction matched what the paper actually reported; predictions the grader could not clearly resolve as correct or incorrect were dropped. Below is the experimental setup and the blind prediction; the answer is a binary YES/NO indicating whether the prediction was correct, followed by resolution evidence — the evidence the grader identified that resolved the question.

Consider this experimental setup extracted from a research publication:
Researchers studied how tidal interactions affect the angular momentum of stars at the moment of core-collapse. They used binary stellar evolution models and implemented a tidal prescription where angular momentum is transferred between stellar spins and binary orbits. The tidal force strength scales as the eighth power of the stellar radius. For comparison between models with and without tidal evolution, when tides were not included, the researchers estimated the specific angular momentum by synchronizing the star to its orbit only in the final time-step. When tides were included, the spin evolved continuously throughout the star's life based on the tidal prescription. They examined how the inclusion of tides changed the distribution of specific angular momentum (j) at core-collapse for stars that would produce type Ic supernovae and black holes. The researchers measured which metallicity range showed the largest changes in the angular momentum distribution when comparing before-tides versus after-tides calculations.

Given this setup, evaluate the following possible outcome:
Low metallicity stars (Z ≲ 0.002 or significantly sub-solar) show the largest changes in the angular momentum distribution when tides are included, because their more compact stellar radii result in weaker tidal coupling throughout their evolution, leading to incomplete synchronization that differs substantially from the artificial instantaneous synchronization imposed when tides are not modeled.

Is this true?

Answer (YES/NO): NO